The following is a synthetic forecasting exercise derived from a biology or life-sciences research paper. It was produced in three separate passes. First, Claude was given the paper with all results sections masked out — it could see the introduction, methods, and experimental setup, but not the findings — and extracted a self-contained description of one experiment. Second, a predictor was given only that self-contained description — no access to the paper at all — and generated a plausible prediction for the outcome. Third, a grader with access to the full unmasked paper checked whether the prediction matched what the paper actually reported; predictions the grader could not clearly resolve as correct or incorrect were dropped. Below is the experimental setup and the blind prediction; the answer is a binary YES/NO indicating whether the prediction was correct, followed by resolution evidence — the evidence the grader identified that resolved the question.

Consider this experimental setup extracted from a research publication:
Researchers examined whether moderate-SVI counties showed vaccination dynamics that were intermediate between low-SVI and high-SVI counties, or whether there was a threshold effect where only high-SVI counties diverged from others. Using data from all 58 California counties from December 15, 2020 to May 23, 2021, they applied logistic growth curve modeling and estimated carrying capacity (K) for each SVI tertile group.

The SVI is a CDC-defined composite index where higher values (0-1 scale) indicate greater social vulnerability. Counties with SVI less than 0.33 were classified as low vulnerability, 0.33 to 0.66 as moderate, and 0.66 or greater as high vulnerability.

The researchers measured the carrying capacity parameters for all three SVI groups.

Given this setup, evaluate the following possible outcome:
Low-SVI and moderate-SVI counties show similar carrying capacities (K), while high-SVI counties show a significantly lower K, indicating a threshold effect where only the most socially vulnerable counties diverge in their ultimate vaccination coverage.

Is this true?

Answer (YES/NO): NO